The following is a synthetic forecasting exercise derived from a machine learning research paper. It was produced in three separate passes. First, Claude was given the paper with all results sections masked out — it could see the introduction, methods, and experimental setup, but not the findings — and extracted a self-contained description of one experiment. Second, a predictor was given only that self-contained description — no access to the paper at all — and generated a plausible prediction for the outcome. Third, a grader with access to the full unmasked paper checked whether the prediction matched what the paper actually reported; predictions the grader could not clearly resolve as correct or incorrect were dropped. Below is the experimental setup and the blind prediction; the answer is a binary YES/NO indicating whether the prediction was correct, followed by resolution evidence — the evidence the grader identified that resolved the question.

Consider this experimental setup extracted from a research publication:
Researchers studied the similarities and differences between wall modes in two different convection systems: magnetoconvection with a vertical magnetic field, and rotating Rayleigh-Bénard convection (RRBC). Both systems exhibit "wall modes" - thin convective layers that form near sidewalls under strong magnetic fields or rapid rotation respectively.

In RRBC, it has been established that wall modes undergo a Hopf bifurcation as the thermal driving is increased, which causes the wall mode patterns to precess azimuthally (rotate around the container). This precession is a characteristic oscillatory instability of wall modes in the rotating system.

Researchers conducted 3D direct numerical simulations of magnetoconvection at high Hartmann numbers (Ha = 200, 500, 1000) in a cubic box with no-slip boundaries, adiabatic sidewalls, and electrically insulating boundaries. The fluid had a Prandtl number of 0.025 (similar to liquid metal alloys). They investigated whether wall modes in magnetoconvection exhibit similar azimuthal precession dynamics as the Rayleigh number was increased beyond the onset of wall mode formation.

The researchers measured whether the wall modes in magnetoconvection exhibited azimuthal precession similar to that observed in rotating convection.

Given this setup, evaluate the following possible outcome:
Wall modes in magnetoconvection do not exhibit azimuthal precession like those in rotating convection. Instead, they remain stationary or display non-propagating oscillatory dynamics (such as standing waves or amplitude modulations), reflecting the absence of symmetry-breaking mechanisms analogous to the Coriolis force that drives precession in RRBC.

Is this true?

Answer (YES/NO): YES